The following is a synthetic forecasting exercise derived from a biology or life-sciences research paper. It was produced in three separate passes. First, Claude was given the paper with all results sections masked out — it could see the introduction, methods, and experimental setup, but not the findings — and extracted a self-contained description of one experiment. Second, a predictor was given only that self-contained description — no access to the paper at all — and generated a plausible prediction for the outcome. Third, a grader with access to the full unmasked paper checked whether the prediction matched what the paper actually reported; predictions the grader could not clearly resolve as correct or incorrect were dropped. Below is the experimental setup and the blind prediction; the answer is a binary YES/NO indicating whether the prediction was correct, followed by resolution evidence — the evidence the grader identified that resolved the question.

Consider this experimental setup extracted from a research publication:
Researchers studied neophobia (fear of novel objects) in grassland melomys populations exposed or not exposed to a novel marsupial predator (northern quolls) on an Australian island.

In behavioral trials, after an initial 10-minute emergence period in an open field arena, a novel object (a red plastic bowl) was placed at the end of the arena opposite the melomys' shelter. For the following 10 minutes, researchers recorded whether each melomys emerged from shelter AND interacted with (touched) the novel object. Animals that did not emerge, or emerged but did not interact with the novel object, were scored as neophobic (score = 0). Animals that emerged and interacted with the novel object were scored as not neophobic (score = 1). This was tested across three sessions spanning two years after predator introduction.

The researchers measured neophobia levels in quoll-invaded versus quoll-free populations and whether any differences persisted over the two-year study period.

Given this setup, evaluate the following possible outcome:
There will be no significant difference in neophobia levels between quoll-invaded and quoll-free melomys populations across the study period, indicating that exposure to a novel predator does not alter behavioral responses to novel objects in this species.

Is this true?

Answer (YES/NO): NO